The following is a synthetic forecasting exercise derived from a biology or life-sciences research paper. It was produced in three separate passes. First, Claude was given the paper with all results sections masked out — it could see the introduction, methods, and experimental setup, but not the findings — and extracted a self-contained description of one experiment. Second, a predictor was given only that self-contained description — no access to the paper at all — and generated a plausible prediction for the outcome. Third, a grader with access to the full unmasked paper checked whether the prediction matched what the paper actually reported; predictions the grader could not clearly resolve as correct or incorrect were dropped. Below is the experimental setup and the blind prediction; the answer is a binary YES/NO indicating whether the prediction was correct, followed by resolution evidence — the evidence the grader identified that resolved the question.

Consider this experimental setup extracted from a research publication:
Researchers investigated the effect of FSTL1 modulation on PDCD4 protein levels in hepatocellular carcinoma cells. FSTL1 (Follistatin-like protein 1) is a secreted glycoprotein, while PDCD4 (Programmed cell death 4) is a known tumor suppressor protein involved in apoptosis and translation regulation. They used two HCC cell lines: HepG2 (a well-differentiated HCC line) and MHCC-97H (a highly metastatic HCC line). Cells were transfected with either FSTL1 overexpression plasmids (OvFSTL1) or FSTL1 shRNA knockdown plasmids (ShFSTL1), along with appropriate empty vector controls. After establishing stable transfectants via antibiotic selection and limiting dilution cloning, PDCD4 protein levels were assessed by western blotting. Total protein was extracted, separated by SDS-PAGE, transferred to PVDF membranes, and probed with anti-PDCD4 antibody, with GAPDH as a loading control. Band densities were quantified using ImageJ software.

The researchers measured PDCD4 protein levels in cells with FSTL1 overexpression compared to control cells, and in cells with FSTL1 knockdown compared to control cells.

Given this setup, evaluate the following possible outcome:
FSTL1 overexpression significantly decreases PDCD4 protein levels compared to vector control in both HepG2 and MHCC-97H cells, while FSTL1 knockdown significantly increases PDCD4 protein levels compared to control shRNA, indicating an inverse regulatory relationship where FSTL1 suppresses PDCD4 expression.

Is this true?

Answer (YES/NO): YES